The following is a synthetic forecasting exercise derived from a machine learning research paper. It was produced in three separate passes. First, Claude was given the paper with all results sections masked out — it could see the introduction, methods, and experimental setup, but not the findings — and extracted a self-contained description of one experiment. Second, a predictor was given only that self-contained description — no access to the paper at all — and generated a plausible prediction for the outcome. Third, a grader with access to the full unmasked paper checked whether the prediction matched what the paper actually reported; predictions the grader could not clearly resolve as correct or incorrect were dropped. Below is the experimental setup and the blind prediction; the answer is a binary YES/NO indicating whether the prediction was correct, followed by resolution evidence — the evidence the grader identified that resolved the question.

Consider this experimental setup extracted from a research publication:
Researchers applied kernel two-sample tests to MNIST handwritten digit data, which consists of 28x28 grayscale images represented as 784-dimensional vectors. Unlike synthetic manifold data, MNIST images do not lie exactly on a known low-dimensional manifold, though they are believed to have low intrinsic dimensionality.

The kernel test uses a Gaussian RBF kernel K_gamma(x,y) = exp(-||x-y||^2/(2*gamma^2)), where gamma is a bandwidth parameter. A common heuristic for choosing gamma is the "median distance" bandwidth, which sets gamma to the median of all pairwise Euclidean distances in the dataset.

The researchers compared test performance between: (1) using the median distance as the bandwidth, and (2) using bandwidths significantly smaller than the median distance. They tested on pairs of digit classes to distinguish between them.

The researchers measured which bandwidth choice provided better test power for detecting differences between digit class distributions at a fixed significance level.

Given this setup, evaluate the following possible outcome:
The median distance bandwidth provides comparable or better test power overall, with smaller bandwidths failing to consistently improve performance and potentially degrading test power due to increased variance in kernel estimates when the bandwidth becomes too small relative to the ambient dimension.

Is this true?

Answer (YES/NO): NO